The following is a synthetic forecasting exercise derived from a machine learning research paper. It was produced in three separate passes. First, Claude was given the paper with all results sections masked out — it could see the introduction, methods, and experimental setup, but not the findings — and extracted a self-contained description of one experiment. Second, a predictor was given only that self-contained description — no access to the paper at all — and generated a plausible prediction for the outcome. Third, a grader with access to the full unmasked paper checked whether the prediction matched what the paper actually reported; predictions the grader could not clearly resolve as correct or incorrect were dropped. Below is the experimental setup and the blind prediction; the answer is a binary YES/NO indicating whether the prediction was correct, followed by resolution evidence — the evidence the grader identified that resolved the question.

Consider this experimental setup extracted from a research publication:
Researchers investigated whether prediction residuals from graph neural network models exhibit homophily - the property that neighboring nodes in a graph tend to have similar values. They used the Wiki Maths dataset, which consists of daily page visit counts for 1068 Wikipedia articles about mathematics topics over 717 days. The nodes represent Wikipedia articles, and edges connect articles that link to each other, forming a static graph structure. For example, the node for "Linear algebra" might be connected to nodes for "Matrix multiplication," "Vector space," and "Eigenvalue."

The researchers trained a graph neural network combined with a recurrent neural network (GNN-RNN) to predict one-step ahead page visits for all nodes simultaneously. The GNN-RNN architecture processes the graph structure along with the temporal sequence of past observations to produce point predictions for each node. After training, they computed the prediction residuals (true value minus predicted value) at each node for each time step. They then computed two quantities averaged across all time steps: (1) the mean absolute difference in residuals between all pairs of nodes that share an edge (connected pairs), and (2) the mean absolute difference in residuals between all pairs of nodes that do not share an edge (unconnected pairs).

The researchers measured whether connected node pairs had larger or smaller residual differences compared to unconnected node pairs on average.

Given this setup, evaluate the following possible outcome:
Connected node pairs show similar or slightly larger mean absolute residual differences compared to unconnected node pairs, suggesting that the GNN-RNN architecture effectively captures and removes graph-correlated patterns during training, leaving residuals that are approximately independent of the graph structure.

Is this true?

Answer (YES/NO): NO